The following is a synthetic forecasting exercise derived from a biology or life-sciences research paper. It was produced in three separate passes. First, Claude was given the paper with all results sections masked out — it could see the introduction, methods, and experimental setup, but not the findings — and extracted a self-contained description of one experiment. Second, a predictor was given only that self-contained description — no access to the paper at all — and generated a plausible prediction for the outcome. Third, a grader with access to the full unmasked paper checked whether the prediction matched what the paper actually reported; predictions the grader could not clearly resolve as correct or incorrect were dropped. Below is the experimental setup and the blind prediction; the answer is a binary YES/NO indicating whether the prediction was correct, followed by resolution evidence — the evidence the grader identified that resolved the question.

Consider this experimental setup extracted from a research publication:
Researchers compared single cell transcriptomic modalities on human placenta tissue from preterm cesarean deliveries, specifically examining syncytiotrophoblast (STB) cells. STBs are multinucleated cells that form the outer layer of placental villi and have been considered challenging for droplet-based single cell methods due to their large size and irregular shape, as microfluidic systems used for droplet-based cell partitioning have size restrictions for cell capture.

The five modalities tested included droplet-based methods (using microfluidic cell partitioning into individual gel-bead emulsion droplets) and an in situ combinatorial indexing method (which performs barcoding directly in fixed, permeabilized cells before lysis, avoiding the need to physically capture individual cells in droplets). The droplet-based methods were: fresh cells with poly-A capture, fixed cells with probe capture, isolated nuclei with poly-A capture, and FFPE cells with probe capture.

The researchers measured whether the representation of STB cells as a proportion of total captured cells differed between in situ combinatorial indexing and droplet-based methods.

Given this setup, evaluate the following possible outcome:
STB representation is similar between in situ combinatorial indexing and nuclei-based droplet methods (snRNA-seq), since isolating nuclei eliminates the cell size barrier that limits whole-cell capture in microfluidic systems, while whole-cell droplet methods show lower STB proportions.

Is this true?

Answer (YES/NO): NO